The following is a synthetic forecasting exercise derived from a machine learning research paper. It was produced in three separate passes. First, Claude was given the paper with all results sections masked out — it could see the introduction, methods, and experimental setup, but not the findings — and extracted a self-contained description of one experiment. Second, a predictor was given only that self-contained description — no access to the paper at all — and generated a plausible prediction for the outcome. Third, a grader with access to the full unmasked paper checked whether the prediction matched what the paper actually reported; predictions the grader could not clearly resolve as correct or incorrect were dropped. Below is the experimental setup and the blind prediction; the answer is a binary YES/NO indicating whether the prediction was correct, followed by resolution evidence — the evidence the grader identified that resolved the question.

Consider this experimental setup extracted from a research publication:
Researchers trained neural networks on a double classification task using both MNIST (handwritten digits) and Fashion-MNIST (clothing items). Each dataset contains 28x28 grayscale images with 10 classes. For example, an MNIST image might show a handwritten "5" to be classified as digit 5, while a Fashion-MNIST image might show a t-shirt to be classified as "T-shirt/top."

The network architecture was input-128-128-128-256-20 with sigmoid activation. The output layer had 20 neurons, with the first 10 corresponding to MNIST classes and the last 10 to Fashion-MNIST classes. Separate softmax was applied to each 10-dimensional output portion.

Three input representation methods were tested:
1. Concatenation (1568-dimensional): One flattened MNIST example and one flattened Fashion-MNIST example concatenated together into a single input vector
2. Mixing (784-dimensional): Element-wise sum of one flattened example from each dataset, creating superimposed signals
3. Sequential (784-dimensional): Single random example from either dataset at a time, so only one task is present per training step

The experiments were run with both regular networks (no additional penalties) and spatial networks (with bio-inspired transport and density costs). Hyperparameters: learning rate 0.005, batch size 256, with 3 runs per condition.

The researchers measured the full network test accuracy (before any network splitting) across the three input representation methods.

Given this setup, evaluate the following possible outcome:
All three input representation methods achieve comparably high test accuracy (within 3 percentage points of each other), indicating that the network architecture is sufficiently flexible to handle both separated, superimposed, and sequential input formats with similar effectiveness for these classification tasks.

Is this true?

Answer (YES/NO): NO